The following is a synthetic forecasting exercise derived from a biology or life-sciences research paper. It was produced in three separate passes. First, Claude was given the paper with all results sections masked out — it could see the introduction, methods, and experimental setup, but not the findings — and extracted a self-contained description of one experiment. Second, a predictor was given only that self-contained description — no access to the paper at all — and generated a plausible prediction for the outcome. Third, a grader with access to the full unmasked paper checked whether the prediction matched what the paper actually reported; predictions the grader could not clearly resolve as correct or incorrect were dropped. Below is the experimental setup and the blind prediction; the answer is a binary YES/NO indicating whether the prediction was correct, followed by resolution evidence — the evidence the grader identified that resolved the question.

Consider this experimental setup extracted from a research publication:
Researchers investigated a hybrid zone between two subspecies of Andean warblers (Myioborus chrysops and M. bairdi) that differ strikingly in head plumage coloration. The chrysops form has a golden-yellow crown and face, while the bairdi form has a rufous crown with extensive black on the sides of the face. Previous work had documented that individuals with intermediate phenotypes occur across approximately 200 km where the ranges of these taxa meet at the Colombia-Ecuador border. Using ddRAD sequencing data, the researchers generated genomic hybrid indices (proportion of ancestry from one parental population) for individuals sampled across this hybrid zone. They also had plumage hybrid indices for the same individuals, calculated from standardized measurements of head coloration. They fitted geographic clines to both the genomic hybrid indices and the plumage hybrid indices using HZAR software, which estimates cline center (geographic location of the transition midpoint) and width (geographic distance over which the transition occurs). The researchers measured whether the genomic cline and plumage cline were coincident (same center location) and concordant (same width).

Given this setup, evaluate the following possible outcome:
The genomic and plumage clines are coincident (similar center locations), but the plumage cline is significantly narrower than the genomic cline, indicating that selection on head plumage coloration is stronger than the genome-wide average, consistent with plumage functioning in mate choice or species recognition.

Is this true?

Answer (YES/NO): NO